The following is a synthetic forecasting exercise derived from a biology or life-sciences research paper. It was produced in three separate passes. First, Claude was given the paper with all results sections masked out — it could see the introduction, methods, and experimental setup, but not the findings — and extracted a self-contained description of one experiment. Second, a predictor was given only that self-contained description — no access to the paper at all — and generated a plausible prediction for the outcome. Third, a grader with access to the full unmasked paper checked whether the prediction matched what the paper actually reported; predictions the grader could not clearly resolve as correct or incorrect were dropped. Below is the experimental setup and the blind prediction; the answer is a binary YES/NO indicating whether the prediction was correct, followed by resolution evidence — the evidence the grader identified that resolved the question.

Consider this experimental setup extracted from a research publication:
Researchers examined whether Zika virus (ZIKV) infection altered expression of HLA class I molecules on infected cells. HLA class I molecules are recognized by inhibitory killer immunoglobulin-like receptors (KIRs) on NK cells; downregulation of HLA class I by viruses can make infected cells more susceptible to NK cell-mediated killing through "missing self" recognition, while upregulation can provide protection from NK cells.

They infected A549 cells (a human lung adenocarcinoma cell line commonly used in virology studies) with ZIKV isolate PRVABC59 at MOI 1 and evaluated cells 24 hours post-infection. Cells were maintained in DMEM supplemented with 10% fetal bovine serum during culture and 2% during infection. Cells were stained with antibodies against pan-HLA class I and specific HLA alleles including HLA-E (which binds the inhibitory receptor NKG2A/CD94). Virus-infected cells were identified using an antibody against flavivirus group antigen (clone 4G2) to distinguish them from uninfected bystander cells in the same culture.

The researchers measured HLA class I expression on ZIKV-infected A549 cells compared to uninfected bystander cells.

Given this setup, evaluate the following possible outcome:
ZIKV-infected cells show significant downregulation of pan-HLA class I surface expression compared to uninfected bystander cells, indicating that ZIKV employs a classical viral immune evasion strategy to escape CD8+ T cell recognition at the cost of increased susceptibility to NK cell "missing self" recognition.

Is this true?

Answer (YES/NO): NO